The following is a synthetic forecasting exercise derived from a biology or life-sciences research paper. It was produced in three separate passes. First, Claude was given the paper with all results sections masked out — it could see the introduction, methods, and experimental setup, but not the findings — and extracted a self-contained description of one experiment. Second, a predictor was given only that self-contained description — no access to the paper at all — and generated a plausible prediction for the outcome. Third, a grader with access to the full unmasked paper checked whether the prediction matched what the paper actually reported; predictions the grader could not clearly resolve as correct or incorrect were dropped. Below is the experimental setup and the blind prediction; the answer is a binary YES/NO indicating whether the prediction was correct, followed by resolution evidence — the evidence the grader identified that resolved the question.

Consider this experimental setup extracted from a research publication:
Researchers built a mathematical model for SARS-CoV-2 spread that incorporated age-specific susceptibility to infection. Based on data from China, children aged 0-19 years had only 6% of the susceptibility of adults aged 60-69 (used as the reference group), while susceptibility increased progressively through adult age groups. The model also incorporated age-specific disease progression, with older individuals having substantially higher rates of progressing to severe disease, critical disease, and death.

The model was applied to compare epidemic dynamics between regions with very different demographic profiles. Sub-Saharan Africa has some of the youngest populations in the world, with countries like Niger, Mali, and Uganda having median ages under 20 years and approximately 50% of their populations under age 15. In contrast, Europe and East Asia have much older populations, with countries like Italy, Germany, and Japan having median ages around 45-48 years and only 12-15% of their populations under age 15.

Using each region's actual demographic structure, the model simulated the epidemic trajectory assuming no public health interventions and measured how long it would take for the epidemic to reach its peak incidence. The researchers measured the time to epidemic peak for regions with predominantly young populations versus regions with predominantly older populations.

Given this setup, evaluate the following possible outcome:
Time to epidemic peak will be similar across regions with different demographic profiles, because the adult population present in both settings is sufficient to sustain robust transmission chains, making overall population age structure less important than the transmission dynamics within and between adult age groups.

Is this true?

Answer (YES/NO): NO